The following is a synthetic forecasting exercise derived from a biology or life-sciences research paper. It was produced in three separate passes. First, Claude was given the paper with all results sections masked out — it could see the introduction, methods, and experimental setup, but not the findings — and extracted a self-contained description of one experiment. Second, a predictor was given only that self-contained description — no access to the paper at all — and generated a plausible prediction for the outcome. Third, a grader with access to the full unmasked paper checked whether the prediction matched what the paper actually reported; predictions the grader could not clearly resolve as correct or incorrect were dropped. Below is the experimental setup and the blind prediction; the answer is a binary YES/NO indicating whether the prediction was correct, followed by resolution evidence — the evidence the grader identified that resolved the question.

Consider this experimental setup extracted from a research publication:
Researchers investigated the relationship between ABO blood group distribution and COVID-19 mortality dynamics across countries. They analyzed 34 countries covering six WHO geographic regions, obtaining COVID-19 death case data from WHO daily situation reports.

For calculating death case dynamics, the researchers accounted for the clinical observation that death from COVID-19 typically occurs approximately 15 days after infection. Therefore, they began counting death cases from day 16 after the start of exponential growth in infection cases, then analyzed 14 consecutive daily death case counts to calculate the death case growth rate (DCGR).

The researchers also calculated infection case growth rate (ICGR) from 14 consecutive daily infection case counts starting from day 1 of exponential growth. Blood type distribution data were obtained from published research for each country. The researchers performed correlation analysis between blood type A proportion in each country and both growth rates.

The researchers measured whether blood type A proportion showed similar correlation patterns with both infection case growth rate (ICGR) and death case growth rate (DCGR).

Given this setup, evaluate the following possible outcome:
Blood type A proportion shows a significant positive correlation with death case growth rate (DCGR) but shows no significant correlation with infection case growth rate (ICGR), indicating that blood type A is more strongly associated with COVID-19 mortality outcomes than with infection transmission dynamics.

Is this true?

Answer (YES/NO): NO